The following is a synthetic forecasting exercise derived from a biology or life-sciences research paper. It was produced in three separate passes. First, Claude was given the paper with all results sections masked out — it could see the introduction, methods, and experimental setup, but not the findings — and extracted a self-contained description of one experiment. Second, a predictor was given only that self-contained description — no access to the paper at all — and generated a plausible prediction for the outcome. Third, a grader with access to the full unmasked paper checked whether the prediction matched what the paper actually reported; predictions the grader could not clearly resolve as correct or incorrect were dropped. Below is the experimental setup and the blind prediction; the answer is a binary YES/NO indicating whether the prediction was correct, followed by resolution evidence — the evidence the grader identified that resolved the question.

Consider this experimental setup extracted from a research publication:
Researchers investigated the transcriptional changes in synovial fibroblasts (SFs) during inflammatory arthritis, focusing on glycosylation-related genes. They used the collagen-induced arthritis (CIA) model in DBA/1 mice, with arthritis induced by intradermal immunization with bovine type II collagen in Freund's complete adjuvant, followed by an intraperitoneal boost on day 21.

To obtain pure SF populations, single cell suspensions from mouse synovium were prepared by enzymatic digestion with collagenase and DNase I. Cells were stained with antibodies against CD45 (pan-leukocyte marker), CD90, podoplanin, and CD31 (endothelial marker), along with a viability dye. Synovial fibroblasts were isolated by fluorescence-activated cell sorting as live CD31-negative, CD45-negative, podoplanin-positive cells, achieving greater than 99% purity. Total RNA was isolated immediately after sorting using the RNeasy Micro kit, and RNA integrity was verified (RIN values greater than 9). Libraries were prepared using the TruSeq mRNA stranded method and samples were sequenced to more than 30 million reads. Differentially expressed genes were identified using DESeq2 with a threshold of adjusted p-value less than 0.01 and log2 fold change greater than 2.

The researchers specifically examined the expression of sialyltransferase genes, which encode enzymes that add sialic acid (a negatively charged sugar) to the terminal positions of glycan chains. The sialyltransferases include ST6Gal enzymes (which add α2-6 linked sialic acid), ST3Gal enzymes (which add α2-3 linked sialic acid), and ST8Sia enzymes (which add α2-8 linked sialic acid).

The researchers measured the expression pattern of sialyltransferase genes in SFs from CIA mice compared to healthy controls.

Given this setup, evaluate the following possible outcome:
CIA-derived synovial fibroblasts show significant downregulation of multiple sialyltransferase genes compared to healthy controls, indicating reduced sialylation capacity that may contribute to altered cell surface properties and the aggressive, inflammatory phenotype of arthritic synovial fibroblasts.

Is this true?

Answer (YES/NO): YES